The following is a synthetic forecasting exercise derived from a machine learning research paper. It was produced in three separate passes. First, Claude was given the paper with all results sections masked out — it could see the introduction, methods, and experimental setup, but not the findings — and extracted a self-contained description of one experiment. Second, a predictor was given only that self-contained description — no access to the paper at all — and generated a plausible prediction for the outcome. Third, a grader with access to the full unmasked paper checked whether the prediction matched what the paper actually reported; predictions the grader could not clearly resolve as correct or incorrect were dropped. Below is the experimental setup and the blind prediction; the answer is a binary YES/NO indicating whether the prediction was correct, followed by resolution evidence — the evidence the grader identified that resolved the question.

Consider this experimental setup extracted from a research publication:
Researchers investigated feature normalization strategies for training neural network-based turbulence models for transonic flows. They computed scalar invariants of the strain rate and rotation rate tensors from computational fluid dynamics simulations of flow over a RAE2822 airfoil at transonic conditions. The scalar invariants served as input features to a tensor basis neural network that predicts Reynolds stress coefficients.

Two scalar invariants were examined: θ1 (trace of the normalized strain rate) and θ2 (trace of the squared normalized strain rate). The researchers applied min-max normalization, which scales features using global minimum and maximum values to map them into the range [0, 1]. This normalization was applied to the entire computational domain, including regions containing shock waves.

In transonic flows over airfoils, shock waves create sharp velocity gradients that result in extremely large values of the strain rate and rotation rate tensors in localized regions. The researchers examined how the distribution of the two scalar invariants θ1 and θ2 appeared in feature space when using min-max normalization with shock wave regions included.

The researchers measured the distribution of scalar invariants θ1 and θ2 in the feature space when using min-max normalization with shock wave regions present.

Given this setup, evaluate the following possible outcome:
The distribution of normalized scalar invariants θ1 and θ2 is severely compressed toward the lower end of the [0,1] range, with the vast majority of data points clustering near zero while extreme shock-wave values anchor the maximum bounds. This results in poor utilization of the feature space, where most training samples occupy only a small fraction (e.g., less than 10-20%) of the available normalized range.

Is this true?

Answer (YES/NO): NO